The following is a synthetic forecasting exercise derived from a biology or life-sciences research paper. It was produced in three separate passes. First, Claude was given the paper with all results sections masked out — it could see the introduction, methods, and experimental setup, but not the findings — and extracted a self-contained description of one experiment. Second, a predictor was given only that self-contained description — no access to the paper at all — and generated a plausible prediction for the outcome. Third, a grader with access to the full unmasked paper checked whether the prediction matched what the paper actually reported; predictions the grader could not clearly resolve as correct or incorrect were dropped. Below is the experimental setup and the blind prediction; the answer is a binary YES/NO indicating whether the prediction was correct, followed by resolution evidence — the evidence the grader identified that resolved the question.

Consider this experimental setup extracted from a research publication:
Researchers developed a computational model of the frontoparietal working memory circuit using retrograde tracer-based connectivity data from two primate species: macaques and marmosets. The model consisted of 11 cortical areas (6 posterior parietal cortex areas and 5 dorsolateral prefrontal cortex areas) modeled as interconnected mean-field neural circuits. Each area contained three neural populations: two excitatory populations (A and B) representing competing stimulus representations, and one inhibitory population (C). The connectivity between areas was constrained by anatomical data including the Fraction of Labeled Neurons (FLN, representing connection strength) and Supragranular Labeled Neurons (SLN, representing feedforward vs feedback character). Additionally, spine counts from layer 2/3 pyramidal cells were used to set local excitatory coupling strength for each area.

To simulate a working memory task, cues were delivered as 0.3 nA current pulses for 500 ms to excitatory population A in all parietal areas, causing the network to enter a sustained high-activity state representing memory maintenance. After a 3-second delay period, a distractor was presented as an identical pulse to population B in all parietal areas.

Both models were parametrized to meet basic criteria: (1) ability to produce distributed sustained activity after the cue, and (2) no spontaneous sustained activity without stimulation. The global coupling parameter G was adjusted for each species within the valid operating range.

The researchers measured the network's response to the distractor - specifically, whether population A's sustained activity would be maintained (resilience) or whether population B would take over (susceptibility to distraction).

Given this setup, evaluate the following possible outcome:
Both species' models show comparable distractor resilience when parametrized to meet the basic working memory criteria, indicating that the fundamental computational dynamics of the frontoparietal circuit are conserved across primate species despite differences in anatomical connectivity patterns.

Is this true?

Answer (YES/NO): NO